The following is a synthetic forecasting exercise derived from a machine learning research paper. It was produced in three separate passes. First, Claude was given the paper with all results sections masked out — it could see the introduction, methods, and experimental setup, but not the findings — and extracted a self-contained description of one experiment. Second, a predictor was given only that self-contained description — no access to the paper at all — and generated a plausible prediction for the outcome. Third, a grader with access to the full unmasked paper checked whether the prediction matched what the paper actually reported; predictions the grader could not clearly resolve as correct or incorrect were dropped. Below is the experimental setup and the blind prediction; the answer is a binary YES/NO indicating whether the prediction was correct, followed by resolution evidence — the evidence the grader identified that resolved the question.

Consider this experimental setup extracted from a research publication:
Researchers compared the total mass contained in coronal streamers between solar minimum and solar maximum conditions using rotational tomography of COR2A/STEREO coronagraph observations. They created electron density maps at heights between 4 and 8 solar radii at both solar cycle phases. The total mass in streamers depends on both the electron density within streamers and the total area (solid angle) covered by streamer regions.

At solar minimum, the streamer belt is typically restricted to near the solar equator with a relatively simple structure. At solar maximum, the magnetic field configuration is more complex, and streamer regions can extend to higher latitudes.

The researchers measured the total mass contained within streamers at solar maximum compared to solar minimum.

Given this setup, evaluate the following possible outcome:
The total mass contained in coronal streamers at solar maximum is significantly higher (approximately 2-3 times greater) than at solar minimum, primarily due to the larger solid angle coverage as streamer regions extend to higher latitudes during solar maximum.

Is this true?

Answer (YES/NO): NO